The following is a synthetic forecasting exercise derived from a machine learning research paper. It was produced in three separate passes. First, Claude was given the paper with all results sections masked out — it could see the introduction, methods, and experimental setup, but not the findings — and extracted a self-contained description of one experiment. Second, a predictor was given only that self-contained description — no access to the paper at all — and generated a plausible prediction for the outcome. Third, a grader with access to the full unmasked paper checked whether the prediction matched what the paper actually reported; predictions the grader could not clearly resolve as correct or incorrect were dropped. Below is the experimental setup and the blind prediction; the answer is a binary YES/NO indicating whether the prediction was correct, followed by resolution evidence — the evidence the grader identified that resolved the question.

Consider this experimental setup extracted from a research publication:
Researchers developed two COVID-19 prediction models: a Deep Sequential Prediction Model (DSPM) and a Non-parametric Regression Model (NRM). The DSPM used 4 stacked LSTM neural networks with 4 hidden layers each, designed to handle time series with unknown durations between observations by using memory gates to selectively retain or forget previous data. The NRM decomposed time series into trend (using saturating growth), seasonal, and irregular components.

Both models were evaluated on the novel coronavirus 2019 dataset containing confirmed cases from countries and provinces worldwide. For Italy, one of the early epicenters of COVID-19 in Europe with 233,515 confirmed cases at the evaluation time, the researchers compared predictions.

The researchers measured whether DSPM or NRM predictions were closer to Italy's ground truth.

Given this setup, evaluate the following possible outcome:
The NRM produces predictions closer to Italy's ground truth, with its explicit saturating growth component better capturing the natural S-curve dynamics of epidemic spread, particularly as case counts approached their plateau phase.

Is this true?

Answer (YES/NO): YES